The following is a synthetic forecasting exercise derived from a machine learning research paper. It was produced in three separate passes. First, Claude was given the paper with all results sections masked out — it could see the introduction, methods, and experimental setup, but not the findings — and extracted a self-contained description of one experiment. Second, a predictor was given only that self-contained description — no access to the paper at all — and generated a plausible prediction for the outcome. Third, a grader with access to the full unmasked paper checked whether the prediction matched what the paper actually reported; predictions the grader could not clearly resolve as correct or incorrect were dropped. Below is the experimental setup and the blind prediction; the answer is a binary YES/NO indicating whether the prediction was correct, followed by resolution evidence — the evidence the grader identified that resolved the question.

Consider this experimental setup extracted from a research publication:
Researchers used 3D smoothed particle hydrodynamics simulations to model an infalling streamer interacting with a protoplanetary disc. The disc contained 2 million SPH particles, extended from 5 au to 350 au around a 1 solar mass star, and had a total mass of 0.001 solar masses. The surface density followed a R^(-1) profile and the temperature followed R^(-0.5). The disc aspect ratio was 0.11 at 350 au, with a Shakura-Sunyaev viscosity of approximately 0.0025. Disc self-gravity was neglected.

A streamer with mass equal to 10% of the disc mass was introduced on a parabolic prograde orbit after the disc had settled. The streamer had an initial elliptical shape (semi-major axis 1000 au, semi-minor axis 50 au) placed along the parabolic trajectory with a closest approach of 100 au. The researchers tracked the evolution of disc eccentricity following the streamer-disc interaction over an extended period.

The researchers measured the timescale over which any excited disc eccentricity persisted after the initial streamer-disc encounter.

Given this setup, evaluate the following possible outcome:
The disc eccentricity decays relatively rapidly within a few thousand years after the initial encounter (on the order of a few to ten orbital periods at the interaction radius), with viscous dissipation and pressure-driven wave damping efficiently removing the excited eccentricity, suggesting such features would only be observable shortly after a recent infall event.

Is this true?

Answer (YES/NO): NO